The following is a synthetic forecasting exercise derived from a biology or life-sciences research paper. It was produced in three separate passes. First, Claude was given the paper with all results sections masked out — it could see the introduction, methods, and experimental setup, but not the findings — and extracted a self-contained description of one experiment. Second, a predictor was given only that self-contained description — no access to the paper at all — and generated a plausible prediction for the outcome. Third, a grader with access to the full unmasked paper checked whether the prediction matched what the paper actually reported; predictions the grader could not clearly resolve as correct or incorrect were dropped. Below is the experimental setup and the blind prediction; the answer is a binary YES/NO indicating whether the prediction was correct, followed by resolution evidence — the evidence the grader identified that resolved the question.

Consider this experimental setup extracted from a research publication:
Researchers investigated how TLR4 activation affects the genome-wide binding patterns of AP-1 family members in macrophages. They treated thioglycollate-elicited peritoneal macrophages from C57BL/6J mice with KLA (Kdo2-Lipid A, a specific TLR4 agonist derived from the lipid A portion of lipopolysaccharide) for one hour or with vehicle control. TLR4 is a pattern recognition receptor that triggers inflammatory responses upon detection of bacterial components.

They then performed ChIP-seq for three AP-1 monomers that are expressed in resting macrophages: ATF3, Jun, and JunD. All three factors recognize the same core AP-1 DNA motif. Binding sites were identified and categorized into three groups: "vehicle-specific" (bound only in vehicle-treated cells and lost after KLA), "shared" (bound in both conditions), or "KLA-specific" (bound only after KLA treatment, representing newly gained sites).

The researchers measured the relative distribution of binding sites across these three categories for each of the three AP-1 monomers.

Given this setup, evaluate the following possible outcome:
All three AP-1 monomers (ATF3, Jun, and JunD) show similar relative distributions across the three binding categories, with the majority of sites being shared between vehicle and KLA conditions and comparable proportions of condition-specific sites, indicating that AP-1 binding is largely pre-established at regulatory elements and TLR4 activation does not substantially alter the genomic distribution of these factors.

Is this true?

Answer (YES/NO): NO